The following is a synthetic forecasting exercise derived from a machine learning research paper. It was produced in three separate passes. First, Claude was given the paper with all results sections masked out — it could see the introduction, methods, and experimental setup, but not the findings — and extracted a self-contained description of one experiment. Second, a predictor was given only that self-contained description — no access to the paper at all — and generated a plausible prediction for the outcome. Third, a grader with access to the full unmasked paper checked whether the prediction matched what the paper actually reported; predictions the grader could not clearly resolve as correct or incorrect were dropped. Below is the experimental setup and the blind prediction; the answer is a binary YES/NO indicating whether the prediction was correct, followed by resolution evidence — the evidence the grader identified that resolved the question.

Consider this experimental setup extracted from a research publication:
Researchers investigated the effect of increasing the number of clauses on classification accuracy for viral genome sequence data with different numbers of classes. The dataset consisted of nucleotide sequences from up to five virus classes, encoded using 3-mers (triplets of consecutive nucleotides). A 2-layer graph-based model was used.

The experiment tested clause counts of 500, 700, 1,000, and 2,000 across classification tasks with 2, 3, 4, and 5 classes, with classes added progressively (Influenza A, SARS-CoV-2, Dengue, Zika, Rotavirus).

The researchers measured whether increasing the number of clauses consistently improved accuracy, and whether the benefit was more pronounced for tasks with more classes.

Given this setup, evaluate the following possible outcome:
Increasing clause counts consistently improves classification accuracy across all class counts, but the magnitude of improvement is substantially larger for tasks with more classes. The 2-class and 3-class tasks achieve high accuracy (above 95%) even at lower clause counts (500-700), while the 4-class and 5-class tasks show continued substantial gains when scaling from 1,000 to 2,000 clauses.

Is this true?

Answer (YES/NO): NO